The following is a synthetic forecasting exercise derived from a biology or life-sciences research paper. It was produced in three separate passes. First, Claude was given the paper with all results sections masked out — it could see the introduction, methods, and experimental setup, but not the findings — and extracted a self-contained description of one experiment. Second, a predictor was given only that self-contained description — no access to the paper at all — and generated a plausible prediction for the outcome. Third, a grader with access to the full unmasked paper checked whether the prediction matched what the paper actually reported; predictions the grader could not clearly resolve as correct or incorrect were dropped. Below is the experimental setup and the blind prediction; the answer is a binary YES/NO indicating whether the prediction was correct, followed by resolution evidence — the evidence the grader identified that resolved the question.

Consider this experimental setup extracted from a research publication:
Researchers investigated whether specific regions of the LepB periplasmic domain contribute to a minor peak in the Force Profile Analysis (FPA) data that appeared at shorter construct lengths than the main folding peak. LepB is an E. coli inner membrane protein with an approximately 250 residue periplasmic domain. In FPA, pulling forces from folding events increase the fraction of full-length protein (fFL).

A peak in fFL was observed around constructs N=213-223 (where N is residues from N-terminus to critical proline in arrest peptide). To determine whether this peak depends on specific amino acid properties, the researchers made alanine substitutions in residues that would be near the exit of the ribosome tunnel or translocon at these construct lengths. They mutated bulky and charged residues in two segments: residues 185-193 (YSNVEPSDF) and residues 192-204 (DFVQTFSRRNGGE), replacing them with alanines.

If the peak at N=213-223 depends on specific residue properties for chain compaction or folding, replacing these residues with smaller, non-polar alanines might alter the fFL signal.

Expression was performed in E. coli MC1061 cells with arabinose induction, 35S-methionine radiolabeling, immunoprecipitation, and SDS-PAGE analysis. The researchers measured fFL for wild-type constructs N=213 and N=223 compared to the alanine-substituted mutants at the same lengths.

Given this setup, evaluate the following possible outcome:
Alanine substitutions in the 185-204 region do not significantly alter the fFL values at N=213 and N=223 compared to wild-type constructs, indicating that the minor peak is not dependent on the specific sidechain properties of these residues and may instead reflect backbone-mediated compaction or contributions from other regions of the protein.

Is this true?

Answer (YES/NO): NO